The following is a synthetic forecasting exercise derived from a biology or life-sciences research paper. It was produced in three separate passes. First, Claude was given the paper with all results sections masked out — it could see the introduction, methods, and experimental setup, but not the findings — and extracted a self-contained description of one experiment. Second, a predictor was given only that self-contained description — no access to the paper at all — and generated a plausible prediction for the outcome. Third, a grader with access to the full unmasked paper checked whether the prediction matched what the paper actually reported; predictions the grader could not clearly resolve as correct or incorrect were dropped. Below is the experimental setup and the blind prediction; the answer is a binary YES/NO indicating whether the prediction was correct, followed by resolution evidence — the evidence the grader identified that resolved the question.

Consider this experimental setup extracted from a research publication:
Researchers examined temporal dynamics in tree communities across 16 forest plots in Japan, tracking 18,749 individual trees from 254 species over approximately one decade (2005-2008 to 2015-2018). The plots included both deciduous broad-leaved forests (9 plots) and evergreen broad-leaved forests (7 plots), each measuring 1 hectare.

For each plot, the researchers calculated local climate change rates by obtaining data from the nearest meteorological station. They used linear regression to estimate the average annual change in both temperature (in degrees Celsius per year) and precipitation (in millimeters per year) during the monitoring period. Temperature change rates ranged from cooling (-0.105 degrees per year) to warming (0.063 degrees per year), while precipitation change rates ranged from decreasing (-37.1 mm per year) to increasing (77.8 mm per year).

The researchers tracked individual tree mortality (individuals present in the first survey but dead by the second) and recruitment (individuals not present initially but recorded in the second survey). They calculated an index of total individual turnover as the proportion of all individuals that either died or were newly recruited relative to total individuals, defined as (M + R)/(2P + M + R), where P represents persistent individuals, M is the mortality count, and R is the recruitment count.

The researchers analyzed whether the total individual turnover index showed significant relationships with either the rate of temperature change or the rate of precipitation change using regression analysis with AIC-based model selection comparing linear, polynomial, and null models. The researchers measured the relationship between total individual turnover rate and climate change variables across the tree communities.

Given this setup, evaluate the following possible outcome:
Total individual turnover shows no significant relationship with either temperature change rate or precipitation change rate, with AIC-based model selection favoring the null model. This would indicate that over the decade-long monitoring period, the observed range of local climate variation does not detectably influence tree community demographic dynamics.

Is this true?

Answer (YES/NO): YES